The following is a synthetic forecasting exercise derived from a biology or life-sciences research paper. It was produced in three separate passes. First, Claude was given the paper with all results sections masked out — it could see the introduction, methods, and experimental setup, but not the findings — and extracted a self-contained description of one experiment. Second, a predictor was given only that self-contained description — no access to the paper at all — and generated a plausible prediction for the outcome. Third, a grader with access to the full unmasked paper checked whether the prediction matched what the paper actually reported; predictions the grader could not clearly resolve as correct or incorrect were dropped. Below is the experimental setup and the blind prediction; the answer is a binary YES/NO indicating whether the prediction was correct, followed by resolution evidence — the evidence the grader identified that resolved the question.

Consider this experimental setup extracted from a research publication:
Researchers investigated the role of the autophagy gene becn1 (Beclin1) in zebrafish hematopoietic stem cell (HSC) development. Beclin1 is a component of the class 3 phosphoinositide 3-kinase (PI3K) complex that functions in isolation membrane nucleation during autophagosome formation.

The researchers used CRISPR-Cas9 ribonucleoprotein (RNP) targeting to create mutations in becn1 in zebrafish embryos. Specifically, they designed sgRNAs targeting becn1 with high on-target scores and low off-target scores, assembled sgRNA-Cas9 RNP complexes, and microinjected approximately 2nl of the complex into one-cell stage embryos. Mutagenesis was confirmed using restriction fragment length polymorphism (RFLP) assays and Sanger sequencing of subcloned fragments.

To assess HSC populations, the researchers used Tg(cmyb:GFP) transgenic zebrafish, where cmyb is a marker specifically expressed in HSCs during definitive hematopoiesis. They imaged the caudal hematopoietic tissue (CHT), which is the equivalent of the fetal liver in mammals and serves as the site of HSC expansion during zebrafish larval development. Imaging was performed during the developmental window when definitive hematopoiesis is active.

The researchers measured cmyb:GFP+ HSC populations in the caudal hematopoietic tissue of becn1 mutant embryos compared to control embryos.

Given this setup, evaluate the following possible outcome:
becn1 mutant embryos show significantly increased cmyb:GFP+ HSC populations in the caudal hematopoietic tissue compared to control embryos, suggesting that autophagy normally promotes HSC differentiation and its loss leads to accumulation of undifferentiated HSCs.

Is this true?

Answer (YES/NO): YES